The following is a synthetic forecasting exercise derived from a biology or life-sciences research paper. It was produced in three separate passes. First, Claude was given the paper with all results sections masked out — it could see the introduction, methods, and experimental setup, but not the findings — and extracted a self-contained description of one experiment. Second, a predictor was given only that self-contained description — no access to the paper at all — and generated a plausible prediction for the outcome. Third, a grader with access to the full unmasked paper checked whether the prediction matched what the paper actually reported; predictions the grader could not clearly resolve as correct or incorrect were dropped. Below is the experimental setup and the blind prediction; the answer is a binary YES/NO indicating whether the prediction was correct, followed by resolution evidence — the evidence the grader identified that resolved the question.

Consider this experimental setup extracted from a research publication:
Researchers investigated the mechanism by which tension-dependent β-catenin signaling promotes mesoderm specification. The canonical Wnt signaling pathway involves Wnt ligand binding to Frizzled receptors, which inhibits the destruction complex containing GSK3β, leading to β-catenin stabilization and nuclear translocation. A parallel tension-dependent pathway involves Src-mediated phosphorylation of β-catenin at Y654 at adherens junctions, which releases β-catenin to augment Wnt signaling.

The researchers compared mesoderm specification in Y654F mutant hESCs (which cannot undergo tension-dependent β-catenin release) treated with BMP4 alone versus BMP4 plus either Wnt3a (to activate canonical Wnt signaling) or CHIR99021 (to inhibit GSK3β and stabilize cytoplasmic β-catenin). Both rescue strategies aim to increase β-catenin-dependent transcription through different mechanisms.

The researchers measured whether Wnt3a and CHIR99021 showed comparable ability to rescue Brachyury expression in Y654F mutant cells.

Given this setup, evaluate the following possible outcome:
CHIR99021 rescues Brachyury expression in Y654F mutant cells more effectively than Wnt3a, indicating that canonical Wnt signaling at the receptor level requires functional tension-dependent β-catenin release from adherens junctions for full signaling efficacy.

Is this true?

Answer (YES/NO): NO